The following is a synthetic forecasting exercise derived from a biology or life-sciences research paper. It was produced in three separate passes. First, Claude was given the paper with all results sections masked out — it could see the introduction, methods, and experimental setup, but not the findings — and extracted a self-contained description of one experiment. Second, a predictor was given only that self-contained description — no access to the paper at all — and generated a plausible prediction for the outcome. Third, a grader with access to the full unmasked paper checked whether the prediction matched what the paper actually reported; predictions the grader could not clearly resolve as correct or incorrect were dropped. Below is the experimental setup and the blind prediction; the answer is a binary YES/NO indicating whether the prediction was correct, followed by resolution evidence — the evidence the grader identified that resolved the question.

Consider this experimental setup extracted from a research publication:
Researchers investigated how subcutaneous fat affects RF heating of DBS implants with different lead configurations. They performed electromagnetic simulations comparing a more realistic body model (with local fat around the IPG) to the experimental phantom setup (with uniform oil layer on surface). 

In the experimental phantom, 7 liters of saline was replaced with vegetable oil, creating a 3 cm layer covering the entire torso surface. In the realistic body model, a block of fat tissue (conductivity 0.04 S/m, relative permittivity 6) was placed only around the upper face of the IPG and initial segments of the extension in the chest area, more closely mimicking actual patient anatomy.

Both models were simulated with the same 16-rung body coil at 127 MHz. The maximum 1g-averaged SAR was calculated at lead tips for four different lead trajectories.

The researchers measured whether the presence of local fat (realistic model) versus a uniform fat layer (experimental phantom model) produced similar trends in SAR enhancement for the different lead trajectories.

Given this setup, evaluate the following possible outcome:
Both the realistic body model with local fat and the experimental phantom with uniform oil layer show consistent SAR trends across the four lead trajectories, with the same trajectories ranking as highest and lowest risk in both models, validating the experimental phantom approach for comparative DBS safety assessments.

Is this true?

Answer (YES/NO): YES